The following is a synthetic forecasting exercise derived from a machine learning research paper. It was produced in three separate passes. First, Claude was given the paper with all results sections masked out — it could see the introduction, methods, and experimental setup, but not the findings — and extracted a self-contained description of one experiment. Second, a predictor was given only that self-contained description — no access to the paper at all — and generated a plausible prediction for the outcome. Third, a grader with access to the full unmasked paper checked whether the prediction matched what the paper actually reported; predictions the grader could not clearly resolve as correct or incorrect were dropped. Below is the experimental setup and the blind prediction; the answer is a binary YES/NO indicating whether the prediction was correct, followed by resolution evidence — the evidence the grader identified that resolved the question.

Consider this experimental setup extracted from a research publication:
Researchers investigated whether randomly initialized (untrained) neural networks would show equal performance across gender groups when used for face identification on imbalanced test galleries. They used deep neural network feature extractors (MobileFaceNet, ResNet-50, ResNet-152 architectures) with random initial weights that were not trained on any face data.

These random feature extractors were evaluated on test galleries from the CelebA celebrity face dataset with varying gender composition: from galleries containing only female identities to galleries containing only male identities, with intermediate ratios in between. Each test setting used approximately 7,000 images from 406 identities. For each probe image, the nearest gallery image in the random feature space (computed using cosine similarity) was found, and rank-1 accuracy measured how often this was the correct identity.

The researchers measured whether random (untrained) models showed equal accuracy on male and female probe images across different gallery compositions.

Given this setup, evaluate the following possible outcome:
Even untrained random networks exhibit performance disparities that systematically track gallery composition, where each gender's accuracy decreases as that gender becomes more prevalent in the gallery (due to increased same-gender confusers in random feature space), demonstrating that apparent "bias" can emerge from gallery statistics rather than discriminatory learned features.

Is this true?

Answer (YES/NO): NO